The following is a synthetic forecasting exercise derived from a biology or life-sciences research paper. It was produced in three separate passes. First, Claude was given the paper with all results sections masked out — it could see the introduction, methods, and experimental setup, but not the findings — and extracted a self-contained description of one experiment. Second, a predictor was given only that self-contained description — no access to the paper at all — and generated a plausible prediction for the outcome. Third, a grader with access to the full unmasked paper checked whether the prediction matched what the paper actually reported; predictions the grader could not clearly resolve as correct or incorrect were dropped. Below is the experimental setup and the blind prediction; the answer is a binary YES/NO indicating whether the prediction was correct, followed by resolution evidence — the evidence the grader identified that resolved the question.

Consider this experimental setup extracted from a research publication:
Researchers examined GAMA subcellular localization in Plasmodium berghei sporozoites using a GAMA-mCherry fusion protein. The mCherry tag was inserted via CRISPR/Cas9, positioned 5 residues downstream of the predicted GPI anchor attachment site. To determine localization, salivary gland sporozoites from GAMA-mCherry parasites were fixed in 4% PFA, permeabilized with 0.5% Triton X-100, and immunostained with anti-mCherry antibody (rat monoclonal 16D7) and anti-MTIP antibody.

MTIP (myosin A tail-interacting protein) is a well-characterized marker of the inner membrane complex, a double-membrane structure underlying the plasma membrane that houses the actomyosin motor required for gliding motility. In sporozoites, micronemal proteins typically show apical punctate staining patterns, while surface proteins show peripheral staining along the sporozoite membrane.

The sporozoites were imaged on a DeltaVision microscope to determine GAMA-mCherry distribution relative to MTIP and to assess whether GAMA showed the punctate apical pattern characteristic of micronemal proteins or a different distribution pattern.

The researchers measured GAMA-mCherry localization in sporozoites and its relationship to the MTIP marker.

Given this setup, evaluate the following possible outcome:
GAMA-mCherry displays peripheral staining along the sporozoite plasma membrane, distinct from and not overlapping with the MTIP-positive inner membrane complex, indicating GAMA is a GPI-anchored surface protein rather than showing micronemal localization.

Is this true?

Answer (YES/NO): NO